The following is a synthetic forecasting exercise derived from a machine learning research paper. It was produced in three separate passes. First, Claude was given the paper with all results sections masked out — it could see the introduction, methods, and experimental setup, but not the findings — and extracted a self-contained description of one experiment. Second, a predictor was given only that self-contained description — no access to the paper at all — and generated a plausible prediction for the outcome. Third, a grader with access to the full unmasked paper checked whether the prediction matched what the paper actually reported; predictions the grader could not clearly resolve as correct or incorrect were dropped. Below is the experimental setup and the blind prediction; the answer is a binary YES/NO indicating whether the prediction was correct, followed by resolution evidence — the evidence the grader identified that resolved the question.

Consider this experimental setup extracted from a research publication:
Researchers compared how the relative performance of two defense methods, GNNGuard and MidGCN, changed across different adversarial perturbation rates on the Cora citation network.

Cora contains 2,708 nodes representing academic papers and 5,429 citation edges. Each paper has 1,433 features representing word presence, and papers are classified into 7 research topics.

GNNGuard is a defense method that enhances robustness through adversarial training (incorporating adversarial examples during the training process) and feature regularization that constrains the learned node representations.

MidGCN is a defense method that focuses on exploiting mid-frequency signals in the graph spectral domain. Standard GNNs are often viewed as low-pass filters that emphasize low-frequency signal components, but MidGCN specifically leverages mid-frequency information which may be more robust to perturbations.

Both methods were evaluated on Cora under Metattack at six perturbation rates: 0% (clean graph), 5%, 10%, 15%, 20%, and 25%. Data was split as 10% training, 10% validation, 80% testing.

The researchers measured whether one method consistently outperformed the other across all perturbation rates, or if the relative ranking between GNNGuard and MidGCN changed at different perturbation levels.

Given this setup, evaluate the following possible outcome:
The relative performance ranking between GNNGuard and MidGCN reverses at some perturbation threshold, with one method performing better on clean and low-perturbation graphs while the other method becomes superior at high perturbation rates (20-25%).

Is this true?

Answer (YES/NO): NO